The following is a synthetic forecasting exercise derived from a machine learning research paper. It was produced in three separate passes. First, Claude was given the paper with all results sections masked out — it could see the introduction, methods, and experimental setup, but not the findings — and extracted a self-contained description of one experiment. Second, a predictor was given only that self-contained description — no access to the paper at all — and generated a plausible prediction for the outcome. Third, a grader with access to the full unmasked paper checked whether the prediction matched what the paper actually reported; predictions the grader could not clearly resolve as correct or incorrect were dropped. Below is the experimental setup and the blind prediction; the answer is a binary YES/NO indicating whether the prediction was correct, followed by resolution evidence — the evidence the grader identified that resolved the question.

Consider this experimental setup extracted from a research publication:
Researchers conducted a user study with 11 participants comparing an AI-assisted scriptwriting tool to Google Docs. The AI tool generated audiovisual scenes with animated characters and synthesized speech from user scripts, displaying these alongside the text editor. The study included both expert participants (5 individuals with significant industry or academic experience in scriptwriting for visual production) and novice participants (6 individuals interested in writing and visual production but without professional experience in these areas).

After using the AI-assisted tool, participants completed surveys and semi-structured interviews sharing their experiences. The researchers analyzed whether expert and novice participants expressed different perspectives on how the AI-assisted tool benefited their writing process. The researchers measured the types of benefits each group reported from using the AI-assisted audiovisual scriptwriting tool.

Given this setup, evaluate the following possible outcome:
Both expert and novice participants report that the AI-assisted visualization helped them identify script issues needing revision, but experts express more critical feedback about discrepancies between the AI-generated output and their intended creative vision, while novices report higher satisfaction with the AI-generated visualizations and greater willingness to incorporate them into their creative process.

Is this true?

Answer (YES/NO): NO